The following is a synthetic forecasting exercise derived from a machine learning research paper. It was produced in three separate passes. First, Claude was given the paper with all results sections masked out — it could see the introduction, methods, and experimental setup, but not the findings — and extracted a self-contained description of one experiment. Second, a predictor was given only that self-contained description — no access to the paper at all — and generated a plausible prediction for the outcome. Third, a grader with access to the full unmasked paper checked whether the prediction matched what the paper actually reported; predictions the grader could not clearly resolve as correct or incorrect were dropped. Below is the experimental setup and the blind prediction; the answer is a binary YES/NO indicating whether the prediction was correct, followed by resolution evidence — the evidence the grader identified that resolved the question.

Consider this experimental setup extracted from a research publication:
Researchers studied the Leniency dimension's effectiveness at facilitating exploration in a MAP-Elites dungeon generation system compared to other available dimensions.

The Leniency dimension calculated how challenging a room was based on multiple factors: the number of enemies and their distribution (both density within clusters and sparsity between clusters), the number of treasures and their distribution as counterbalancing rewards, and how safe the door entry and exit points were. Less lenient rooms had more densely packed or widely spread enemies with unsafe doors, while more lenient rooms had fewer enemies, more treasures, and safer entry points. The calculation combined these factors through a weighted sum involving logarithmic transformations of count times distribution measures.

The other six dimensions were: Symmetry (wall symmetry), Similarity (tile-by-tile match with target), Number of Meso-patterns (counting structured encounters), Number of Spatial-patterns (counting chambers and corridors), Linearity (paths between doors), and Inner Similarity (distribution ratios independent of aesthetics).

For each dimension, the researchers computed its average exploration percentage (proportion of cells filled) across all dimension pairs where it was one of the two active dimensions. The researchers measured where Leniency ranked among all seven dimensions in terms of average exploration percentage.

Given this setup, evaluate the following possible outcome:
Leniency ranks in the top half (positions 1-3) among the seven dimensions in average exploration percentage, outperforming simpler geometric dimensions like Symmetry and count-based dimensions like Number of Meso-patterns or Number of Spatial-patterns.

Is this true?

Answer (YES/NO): NO